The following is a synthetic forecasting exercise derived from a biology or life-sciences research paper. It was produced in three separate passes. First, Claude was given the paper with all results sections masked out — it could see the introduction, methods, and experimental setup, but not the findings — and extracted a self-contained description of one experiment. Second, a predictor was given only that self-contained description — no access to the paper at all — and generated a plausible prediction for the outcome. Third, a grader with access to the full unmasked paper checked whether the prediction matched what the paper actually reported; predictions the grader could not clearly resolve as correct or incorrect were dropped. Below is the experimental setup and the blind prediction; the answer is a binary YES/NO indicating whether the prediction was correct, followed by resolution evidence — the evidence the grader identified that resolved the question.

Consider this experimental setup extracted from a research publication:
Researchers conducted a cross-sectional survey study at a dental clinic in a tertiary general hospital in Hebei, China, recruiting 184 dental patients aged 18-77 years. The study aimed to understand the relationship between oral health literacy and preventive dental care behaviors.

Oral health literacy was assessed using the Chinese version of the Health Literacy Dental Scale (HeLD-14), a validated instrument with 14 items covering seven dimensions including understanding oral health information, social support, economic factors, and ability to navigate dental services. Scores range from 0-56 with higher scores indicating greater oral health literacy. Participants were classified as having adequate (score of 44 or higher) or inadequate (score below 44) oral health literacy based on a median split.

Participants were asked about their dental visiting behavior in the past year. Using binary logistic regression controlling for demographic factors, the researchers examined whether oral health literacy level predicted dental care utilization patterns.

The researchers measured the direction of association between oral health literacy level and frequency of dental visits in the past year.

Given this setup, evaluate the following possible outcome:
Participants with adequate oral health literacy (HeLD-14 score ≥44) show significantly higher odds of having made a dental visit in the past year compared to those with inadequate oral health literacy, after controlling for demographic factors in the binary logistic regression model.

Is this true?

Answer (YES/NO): YES